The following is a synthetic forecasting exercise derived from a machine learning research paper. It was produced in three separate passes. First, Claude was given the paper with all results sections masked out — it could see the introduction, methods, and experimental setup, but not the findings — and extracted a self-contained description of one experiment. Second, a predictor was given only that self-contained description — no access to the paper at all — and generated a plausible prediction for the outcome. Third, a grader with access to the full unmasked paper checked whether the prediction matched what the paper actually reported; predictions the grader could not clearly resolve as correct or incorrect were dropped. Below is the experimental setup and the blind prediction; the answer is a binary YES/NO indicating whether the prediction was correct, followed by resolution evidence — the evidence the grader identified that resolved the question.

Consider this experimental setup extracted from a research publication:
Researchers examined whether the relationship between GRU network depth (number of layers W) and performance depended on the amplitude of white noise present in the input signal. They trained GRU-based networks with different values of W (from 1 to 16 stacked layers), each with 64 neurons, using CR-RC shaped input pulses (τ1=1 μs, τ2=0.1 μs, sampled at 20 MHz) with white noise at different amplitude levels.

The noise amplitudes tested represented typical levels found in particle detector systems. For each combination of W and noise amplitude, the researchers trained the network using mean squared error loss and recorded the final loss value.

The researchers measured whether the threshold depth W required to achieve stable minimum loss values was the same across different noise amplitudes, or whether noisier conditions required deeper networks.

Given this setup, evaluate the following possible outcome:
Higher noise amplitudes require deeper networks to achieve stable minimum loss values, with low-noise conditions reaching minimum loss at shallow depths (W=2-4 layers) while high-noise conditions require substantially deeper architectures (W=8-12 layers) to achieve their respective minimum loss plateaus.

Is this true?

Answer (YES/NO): NO